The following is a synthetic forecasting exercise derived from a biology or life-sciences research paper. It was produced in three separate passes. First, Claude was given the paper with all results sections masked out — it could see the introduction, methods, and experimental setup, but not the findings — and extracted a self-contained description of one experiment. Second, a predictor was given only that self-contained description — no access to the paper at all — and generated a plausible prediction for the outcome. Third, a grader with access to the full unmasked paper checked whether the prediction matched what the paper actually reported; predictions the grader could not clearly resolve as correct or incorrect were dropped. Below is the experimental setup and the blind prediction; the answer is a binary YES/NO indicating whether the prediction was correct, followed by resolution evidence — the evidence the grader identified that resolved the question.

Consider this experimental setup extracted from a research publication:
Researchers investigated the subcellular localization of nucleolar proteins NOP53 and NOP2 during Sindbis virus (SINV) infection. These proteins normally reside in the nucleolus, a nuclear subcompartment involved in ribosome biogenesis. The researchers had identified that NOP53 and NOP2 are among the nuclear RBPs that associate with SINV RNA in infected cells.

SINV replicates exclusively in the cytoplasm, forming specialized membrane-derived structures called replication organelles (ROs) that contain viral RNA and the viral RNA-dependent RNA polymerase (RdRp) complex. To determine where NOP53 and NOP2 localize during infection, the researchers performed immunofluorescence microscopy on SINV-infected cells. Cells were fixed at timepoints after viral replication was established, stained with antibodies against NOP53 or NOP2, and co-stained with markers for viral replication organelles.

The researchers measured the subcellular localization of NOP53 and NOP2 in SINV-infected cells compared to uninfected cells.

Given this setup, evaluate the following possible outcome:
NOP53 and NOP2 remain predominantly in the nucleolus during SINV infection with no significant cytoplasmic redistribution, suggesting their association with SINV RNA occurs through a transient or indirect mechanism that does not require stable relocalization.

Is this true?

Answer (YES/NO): NO